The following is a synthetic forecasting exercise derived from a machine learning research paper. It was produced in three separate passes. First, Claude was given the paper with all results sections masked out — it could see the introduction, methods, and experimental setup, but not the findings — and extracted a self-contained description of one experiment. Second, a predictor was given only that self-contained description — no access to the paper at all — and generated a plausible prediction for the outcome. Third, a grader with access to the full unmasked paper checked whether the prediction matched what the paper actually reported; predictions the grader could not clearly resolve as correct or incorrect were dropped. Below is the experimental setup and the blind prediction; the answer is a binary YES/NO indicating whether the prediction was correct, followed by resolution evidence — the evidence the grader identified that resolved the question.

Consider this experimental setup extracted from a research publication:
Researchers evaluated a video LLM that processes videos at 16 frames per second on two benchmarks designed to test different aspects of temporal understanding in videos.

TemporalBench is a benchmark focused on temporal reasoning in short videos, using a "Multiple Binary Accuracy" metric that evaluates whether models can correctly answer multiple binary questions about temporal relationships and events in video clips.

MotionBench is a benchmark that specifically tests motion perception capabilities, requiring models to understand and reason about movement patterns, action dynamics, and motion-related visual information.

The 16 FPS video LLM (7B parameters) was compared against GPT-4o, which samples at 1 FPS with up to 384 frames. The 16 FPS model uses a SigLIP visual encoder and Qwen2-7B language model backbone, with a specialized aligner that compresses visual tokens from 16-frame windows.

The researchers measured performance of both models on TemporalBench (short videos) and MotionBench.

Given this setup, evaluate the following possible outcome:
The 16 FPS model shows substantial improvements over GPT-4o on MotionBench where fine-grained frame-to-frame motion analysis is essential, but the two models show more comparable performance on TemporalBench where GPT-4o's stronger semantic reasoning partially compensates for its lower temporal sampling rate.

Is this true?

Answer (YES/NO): YES